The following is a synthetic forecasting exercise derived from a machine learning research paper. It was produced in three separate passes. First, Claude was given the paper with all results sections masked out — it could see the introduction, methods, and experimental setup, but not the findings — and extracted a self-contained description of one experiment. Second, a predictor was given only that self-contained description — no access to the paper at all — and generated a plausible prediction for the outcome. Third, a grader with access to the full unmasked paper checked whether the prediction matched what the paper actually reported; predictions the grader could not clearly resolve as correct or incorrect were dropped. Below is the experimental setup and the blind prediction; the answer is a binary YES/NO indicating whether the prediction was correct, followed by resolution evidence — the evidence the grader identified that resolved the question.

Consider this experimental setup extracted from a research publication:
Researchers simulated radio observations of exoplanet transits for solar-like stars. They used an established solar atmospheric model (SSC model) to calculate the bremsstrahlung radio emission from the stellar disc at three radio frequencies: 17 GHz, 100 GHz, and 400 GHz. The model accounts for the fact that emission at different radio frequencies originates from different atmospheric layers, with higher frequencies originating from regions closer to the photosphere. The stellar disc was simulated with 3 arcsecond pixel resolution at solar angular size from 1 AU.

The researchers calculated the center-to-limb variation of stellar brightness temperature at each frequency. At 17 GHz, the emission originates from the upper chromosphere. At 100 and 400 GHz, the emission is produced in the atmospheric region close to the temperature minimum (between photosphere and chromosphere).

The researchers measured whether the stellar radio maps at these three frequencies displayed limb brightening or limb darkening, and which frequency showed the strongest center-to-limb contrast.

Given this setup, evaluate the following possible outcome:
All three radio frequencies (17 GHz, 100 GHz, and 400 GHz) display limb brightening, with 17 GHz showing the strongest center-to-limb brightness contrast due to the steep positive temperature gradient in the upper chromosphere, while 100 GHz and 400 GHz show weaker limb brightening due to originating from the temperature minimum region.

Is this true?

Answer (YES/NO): YES